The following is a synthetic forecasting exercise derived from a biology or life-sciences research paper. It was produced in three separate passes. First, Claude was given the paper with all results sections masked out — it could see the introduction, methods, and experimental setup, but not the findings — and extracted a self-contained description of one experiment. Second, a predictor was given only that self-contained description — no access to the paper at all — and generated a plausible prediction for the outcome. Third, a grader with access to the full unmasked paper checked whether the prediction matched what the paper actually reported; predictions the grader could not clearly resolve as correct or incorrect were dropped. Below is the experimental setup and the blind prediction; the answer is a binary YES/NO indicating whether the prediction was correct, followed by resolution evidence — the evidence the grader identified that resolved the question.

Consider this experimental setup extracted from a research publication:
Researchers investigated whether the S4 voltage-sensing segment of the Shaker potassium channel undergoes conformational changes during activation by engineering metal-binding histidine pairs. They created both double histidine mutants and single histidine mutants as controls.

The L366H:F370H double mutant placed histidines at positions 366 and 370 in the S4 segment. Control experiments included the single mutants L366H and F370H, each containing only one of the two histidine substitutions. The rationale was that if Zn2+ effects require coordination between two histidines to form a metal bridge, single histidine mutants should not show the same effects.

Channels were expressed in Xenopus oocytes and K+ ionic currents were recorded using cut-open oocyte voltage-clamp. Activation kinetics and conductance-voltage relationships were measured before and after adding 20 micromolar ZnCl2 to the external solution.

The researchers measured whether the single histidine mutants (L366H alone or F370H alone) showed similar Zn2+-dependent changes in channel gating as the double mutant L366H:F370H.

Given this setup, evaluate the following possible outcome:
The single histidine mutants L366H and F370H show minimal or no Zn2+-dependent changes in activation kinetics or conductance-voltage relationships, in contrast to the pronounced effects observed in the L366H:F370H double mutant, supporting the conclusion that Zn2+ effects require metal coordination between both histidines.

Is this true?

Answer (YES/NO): YES